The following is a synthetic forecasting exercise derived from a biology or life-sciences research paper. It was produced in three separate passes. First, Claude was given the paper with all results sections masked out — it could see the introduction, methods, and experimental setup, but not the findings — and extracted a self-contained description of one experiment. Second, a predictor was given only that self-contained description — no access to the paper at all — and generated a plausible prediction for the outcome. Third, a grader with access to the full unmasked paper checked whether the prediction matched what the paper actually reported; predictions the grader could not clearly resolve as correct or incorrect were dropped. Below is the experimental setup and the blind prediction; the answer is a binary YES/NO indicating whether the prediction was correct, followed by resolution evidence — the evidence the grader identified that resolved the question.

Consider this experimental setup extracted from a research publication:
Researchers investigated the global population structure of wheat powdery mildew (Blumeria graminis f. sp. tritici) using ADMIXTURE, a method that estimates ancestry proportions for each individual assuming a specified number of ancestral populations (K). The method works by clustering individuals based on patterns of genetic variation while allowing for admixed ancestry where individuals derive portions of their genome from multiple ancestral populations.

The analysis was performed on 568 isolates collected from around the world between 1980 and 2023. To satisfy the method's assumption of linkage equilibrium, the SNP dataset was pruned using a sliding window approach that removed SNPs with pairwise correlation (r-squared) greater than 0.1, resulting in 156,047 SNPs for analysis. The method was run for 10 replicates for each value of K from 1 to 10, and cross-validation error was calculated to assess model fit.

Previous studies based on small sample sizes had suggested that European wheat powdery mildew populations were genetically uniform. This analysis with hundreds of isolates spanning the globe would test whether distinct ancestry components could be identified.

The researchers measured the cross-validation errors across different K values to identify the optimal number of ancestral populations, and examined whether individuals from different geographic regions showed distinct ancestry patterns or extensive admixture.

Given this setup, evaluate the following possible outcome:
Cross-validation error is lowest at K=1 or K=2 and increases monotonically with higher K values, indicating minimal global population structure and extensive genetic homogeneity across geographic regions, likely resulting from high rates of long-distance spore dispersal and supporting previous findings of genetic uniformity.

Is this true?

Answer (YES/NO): NO